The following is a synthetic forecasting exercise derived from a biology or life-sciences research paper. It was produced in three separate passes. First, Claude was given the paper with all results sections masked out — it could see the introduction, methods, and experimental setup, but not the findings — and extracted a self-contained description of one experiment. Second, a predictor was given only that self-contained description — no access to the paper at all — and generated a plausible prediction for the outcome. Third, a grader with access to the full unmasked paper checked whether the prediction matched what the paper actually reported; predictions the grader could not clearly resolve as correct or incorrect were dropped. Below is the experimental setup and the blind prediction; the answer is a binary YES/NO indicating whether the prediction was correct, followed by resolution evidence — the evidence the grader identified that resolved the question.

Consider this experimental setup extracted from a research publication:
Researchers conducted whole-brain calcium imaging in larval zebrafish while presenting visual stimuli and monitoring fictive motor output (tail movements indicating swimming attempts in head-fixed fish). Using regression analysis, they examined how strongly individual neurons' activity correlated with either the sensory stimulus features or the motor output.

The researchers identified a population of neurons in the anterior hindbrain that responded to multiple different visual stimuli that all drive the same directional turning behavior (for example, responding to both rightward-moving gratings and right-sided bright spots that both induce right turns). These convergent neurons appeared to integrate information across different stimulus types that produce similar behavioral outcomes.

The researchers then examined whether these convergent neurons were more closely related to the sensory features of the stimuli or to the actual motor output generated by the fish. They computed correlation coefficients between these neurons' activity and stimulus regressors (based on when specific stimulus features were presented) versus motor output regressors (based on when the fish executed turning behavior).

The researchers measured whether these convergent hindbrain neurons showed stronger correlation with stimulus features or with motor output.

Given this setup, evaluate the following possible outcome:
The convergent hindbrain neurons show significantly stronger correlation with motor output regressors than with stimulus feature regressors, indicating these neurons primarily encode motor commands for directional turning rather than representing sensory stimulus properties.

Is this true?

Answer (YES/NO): NO